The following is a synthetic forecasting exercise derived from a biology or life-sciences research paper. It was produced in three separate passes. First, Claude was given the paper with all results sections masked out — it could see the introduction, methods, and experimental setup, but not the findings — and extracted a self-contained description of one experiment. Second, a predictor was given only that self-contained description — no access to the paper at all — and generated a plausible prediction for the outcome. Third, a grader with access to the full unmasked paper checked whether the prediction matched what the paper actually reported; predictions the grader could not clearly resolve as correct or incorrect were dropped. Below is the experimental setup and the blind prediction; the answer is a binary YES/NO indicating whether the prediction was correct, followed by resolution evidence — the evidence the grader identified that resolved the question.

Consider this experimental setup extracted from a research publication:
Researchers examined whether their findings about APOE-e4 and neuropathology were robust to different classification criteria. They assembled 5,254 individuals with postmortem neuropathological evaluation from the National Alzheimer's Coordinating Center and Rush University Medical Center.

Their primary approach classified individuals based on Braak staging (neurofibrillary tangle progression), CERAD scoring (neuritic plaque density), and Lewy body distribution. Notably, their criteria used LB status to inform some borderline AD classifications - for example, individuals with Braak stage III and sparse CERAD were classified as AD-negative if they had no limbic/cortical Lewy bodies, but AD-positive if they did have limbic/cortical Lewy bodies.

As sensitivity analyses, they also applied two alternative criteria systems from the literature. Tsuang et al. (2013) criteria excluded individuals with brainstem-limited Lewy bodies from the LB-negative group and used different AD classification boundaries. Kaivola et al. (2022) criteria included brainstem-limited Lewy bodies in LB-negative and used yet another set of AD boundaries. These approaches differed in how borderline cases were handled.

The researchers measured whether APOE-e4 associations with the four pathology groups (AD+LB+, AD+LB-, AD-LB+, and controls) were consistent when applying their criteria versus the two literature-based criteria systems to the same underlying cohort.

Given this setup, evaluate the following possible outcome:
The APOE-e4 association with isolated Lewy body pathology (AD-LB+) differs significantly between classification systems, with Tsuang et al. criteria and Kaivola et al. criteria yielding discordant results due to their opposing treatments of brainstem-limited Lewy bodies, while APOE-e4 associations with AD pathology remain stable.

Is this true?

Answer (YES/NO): NO